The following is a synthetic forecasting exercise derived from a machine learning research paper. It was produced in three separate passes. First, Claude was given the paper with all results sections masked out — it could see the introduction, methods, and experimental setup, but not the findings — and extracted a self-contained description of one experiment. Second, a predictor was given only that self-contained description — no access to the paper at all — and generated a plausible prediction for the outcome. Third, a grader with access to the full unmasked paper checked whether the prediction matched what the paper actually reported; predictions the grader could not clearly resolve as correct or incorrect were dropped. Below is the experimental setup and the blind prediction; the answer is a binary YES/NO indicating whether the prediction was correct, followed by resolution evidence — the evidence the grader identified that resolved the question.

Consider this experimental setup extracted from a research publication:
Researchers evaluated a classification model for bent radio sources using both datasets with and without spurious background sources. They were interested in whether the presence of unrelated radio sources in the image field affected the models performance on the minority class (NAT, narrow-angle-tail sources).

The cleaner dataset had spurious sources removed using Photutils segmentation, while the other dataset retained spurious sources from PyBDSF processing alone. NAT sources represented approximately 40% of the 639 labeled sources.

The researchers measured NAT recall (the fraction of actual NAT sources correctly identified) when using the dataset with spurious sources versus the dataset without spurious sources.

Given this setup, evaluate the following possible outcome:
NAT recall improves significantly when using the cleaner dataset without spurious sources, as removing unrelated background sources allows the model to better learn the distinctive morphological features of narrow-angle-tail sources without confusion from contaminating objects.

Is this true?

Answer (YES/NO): NO